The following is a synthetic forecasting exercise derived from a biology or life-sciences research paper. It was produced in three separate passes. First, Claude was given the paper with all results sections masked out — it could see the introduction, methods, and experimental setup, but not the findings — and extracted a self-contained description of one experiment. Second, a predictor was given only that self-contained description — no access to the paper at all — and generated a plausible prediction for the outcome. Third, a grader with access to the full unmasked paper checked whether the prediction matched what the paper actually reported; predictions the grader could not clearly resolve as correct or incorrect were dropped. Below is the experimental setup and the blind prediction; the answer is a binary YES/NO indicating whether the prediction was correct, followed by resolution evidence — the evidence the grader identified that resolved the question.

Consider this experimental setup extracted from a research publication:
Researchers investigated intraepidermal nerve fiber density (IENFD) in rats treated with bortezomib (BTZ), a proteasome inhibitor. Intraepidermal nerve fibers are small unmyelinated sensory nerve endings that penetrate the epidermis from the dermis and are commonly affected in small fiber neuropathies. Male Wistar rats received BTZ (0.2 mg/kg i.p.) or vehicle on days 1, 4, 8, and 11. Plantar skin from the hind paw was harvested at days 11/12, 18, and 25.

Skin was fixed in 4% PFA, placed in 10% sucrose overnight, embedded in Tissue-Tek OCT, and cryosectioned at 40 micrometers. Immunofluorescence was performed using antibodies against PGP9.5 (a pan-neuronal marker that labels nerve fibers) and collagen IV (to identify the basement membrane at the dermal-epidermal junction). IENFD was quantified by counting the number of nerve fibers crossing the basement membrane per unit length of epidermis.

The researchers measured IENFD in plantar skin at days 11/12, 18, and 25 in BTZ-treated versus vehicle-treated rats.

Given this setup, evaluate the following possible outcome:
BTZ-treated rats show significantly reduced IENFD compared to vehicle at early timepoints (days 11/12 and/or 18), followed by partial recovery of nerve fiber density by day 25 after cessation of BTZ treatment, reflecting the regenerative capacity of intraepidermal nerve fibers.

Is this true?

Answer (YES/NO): NO